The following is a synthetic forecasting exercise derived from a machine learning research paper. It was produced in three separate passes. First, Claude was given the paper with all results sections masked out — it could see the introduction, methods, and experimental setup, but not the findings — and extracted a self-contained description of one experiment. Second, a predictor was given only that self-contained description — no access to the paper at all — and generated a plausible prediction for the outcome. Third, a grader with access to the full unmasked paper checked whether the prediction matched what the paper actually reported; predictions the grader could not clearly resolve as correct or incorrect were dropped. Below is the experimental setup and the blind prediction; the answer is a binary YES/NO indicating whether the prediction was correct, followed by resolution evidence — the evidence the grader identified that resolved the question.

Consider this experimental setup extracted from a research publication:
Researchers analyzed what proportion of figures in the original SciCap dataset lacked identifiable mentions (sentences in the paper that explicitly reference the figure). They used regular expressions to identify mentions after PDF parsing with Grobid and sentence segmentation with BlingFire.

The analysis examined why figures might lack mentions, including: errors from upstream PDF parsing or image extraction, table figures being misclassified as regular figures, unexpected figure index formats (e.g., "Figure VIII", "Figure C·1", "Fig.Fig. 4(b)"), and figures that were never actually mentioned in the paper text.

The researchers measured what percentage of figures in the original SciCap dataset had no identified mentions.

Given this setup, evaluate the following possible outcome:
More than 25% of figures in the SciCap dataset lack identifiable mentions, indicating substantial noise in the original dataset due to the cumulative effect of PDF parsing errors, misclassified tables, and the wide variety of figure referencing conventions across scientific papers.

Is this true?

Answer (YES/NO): NO